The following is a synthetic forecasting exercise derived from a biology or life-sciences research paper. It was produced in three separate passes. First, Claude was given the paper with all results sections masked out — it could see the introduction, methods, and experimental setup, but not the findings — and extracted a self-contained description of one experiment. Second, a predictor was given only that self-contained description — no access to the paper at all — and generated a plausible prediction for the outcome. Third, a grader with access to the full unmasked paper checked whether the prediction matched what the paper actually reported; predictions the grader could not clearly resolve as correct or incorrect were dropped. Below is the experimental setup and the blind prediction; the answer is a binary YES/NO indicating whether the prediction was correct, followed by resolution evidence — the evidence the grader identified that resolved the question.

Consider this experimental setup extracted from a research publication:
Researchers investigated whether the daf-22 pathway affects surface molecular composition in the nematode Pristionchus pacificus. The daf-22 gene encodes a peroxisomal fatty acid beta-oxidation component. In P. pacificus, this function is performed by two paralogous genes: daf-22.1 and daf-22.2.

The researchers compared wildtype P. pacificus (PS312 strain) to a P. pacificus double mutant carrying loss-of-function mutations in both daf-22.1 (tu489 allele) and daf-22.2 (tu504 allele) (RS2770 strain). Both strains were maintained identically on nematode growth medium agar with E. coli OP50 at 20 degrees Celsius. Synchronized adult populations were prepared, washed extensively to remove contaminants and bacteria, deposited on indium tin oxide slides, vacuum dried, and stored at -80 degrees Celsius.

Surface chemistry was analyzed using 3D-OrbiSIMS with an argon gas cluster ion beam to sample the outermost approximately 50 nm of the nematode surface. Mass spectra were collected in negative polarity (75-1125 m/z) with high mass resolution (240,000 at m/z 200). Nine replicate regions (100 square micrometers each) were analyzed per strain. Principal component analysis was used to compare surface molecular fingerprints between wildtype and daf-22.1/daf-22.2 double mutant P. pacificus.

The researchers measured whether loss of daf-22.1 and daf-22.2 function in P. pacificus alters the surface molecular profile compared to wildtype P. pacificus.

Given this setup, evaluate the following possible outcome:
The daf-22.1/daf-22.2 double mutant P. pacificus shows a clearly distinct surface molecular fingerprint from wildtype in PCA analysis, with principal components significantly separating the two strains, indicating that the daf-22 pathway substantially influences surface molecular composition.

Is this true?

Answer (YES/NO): NO